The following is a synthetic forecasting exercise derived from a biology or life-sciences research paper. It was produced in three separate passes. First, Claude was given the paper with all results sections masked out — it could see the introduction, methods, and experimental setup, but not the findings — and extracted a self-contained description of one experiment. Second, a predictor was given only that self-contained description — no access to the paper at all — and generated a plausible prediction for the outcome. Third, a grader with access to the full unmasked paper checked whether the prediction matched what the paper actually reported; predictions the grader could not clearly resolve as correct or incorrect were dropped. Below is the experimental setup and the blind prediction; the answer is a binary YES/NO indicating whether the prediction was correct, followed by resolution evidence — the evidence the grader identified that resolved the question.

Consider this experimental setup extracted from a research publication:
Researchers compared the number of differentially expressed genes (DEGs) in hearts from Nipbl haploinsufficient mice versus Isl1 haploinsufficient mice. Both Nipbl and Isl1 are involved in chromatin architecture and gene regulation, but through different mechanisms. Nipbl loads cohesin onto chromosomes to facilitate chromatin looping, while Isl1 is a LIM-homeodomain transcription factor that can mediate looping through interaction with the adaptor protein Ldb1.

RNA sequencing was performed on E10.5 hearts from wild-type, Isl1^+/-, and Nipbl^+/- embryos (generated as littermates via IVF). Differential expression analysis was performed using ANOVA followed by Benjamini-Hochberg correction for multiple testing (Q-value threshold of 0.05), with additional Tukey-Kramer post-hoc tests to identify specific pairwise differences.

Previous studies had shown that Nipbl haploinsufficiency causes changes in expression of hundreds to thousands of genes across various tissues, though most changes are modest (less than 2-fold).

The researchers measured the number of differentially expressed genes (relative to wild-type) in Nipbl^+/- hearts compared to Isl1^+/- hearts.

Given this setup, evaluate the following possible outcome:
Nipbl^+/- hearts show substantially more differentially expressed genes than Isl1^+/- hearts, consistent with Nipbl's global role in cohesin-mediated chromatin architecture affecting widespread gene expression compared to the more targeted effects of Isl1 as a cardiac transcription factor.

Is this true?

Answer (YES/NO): YES